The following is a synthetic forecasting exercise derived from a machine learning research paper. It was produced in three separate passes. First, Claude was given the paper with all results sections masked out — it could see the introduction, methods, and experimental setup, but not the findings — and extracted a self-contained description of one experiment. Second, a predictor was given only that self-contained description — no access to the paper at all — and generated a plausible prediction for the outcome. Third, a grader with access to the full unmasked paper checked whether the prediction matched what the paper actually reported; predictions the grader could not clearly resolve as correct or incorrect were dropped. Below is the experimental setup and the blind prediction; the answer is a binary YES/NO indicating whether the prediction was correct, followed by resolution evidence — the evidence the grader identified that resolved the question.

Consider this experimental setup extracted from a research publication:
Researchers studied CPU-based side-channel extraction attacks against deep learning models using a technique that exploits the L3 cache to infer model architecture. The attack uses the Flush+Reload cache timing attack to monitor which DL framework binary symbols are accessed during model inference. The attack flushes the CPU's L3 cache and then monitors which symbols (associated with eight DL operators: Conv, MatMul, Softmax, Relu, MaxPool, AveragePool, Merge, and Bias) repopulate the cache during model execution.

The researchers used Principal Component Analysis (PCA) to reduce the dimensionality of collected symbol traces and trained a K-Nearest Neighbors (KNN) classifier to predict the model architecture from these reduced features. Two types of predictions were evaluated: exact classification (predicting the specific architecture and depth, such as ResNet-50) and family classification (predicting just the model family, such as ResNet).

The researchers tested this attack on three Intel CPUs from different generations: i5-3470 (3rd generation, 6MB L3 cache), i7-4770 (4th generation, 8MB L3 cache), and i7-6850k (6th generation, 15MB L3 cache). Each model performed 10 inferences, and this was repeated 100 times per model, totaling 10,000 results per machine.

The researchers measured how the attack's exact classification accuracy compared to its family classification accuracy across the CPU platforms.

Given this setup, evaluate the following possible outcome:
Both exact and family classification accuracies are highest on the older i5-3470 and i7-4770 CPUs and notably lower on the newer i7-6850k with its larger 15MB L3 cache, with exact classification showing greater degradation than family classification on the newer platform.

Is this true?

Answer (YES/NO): NO